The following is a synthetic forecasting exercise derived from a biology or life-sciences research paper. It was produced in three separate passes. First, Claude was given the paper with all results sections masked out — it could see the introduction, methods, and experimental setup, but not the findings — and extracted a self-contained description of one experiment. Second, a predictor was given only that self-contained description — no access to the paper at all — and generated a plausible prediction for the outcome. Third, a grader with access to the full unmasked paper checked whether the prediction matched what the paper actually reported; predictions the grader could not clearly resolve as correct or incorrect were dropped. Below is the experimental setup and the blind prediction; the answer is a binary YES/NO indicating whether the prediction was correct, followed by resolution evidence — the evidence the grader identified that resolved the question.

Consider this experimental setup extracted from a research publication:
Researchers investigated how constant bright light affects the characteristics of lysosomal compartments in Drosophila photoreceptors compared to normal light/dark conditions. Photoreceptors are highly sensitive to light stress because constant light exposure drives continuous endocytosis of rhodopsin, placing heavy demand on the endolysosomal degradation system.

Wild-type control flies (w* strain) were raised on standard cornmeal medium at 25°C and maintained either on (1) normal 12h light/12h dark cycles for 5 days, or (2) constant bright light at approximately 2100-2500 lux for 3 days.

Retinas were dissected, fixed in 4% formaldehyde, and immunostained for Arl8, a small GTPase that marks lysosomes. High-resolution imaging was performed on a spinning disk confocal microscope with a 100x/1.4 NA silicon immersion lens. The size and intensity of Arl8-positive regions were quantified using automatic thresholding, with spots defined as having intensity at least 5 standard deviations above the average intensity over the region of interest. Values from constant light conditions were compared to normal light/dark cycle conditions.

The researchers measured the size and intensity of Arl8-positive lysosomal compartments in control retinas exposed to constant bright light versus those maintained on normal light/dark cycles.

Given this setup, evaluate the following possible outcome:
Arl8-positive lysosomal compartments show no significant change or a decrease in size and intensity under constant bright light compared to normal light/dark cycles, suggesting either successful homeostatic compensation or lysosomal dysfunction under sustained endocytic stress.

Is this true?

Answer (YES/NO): NO